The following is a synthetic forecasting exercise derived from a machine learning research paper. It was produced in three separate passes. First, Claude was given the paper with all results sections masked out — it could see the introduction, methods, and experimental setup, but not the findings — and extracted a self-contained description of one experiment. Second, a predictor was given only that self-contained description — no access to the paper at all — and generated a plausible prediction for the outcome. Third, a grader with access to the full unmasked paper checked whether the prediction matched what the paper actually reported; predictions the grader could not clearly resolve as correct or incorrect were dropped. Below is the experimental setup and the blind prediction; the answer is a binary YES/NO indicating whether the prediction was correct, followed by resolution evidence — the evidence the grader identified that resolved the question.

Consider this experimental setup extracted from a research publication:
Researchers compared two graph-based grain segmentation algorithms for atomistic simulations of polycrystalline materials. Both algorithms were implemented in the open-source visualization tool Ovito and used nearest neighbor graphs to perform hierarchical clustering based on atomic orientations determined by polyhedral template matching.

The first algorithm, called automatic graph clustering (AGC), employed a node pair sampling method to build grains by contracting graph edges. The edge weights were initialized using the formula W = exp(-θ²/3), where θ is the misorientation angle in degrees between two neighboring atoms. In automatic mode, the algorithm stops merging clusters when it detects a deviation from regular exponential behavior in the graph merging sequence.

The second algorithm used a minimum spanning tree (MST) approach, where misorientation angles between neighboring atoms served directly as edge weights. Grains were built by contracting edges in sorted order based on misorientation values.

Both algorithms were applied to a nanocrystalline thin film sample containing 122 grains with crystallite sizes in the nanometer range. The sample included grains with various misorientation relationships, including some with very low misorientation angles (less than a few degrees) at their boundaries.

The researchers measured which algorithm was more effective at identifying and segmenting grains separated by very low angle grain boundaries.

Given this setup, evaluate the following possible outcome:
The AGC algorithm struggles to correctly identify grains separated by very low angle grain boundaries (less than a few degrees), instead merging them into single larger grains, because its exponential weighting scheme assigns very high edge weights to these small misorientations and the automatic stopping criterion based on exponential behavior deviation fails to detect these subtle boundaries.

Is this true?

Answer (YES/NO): YES